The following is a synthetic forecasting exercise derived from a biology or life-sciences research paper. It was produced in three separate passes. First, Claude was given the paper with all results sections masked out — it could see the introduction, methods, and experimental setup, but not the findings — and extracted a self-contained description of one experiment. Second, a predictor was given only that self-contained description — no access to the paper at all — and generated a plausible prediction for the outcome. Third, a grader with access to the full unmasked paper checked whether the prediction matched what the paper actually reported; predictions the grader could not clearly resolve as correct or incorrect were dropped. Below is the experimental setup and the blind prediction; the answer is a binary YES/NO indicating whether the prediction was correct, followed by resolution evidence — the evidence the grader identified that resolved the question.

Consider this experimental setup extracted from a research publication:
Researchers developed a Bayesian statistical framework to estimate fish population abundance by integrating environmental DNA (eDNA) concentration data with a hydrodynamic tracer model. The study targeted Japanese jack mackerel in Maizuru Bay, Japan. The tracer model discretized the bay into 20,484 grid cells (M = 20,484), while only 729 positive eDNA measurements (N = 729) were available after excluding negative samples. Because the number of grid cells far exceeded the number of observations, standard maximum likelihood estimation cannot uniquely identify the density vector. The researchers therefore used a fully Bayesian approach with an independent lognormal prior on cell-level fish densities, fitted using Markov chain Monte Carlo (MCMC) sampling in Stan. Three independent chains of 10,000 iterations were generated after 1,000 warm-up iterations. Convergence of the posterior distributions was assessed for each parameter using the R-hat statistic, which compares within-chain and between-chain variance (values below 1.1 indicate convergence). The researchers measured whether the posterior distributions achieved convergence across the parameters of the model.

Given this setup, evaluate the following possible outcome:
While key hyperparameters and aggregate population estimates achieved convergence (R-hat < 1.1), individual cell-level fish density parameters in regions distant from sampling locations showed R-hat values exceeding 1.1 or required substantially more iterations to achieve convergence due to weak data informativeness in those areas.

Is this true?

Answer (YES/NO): NO